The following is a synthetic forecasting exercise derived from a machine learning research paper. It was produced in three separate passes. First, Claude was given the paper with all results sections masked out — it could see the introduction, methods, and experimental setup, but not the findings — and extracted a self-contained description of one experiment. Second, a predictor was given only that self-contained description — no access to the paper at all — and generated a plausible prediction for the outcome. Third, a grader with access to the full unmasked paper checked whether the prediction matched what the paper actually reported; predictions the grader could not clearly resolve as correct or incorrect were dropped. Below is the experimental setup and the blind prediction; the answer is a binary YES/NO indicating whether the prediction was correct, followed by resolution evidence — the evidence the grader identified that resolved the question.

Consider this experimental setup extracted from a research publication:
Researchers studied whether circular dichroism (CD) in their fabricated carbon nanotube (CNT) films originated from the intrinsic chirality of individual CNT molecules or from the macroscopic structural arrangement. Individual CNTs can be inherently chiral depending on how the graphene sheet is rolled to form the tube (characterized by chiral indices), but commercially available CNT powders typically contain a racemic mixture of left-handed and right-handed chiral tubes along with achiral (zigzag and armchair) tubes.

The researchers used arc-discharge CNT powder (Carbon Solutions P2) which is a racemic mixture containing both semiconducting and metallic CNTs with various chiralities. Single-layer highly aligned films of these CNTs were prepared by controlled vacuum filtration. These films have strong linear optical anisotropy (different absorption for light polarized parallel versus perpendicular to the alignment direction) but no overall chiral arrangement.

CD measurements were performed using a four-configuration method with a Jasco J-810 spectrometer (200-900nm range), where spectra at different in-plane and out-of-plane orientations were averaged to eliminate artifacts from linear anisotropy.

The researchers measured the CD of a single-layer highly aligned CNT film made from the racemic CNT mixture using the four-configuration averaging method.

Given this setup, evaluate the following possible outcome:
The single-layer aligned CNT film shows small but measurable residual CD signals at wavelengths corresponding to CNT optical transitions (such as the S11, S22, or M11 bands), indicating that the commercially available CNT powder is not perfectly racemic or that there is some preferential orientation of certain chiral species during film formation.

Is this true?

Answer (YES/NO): NO